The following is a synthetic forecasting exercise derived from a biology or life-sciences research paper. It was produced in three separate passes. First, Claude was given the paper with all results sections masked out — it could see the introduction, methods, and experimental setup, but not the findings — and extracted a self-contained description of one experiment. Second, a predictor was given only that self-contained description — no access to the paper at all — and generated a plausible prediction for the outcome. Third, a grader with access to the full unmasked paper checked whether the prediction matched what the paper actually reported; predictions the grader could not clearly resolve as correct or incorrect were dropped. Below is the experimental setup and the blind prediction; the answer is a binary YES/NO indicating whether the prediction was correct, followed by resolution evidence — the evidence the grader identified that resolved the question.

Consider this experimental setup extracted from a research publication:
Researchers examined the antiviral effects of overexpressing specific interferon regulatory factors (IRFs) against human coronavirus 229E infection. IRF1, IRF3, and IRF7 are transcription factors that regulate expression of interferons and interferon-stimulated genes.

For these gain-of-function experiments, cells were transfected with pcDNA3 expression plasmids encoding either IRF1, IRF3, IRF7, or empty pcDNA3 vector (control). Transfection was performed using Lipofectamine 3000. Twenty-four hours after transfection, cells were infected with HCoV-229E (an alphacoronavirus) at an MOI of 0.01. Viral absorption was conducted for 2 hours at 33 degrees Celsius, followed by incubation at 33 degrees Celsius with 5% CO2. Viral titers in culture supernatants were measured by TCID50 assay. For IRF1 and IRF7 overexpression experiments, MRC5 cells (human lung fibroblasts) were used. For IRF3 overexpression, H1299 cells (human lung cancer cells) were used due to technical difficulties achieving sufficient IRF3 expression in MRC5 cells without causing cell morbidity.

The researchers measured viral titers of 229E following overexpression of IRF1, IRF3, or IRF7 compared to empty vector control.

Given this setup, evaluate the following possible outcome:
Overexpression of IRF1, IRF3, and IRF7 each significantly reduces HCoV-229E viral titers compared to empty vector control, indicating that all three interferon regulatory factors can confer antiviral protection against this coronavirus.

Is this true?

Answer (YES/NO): NO